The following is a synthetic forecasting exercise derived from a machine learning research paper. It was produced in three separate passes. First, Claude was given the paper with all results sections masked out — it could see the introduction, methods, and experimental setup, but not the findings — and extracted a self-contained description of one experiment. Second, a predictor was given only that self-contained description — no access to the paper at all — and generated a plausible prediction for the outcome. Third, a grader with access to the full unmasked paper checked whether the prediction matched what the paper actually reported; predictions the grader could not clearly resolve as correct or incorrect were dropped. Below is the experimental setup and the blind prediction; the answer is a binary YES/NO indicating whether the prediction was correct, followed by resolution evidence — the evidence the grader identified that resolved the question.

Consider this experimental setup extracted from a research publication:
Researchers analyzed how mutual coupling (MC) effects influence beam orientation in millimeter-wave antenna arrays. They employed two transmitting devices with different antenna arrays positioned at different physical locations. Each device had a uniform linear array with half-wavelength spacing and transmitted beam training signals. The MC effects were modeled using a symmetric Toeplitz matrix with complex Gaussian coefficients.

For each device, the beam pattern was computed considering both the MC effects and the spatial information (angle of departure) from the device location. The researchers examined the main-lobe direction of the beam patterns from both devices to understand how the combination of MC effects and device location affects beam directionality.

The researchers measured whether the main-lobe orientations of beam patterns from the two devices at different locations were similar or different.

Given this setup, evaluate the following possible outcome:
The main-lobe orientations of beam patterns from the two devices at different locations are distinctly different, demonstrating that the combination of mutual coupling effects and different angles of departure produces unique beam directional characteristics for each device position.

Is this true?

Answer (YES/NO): YES